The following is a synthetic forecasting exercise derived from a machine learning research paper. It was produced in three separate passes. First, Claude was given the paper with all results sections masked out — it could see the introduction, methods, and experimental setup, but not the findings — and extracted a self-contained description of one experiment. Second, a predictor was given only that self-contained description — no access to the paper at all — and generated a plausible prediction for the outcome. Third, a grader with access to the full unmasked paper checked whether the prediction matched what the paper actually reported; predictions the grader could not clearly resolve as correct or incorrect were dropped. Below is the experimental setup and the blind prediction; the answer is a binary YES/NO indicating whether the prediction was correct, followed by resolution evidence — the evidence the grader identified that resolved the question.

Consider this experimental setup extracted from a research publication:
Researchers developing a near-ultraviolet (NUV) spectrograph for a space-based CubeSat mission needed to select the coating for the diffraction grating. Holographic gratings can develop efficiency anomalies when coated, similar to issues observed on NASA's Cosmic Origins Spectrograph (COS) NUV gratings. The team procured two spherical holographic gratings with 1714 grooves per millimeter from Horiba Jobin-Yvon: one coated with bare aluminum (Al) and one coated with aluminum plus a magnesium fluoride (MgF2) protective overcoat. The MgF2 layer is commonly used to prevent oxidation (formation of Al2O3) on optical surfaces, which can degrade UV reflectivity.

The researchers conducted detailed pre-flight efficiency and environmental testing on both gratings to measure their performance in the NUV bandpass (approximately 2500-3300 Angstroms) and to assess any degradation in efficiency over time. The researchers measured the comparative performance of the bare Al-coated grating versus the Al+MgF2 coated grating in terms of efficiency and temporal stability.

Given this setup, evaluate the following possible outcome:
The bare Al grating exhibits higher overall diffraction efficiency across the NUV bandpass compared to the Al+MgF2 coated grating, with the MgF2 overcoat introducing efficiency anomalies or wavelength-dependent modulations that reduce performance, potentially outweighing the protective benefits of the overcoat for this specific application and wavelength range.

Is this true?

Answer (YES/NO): YES